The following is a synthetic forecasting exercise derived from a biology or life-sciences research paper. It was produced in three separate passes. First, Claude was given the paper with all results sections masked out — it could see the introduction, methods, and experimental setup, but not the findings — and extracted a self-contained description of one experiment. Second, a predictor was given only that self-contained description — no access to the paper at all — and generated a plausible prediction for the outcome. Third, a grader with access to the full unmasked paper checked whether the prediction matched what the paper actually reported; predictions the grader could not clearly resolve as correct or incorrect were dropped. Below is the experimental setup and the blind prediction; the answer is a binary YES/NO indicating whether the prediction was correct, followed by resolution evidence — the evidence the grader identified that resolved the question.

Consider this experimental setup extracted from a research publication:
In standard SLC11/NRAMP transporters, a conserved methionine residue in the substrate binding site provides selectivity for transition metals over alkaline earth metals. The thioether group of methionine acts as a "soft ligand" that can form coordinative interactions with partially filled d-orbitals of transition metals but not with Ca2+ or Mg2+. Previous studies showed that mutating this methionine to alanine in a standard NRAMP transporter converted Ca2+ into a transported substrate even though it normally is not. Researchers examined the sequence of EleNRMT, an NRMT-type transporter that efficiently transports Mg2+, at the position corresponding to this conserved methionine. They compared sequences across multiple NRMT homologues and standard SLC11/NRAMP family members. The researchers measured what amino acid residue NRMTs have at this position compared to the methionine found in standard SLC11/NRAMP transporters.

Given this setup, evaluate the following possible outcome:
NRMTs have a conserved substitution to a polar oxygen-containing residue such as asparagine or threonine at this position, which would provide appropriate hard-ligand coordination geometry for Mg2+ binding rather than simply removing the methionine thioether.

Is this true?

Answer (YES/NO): NO